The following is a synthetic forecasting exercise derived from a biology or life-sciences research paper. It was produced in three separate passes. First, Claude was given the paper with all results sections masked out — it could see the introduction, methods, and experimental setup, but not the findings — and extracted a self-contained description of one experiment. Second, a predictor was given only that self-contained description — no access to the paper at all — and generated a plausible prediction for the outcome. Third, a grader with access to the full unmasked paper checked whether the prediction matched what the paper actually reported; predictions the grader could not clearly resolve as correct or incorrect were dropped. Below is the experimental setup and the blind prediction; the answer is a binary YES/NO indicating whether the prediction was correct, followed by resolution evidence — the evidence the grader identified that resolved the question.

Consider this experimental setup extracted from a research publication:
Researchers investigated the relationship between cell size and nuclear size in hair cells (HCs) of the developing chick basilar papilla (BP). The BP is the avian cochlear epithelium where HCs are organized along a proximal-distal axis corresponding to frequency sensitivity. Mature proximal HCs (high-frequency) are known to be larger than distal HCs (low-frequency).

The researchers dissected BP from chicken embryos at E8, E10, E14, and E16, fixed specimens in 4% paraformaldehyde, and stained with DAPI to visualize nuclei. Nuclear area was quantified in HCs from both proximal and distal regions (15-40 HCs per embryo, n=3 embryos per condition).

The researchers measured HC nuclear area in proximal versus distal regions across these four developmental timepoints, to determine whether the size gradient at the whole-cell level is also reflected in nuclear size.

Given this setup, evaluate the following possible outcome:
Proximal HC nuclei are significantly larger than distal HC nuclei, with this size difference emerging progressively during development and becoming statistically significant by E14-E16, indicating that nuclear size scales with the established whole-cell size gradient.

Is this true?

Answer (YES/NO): NO